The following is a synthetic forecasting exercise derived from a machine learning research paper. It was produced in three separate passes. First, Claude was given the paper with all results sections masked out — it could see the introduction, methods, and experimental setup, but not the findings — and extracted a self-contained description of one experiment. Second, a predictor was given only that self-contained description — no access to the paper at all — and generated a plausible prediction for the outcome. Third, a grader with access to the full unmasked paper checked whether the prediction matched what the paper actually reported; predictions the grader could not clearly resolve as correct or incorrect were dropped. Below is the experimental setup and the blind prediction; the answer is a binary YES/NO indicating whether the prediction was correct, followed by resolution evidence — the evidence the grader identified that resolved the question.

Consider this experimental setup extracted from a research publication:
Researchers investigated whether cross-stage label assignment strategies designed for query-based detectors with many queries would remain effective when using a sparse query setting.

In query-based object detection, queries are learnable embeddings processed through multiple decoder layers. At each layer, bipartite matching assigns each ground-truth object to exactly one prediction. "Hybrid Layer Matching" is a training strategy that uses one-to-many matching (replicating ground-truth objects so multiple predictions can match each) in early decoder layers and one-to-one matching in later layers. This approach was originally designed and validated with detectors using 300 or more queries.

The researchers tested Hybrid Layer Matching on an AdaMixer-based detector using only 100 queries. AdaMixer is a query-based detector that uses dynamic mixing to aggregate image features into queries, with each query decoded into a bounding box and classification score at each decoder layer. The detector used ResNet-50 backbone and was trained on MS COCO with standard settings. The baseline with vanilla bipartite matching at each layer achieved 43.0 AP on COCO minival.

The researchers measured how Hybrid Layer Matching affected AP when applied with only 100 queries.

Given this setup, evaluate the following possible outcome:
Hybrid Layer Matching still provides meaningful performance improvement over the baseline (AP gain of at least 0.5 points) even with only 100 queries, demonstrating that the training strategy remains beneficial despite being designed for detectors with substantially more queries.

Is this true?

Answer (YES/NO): NO